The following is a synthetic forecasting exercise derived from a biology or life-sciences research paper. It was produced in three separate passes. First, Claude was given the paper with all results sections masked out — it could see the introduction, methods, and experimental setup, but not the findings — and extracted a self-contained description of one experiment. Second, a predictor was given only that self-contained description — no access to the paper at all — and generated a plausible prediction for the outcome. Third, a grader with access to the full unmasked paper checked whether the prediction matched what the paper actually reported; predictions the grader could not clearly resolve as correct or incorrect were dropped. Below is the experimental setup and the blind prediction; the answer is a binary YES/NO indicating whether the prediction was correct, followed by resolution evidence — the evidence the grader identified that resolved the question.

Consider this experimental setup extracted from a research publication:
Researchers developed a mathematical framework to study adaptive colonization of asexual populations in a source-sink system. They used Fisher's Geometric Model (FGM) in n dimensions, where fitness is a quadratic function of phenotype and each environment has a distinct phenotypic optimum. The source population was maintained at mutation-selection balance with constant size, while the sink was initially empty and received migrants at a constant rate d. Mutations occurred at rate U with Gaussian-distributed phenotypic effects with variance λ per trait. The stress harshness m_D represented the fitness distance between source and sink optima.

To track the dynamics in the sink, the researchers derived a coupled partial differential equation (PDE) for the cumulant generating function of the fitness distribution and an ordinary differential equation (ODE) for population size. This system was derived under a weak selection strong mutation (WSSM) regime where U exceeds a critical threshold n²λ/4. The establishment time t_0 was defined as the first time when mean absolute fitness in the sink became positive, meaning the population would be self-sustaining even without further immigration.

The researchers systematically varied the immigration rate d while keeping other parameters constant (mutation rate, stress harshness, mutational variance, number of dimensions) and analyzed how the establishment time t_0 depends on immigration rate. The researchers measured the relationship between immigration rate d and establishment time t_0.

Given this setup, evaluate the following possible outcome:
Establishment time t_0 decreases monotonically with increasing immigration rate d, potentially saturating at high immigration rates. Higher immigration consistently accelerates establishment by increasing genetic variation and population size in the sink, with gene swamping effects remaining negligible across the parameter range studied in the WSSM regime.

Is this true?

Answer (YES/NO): YES